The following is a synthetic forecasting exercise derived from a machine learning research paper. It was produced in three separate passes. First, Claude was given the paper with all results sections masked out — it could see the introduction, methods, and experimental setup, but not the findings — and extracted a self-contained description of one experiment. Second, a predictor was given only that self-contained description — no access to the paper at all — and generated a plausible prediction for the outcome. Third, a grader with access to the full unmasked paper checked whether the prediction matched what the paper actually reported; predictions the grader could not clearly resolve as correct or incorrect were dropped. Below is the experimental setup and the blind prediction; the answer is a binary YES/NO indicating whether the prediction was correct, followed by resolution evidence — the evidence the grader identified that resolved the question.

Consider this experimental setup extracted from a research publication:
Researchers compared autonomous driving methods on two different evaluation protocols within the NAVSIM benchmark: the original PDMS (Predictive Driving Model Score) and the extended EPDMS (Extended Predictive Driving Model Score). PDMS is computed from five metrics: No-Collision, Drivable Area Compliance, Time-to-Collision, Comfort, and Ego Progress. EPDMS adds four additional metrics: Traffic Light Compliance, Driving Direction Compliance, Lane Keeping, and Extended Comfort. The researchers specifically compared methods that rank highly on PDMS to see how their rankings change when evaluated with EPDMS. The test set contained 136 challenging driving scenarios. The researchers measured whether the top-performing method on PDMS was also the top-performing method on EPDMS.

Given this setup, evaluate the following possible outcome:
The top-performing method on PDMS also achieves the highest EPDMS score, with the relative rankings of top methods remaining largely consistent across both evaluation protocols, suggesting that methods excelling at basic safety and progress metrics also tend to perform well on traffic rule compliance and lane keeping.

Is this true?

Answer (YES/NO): NO